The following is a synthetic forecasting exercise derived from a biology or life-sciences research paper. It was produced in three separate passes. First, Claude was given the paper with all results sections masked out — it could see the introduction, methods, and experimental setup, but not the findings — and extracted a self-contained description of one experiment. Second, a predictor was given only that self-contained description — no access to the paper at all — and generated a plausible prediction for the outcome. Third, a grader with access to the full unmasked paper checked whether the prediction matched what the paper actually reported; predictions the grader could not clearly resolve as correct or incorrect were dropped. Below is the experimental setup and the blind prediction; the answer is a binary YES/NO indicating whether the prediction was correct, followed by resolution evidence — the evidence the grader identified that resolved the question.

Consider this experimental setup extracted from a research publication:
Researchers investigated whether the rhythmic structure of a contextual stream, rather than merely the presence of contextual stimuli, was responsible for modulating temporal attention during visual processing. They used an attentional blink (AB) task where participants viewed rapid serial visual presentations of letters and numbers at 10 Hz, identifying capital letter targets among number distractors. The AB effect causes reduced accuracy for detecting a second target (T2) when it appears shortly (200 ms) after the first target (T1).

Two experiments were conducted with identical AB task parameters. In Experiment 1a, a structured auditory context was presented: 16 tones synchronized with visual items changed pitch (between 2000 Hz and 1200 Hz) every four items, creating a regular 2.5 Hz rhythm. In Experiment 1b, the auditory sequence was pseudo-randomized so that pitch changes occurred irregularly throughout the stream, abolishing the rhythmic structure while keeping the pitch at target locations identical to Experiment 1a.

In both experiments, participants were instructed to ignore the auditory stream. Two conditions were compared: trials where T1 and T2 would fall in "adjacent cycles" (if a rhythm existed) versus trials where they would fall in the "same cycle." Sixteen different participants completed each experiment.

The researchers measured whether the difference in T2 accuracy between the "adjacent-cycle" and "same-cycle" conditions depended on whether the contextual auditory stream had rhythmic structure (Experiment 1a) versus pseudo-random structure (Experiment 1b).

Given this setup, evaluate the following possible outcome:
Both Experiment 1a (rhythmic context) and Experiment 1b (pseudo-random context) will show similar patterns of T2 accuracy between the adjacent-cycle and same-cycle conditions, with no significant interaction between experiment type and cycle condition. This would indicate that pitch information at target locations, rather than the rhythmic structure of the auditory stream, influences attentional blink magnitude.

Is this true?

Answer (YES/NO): NO